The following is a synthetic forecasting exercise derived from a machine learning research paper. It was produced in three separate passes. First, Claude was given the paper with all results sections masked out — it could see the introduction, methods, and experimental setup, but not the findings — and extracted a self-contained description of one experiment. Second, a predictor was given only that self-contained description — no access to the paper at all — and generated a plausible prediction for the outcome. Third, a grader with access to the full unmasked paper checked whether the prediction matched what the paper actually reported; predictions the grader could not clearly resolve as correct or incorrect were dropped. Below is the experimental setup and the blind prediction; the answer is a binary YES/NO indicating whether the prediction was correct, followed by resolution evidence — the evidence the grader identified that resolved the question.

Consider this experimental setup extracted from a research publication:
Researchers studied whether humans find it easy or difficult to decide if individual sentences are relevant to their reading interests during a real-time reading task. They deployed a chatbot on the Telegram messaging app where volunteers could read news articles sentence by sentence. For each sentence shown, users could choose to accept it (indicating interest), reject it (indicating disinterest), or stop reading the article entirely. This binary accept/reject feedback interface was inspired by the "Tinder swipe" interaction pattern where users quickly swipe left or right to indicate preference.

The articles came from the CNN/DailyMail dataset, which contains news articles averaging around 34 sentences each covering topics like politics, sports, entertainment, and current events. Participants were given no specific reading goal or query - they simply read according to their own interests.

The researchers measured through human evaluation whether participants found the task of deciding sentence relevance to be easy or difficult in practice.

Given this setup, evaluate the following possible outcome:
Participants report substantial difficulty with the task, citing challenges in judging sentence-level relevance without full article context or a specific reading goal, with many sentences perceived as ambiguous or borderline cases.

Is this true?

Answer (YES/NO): NO